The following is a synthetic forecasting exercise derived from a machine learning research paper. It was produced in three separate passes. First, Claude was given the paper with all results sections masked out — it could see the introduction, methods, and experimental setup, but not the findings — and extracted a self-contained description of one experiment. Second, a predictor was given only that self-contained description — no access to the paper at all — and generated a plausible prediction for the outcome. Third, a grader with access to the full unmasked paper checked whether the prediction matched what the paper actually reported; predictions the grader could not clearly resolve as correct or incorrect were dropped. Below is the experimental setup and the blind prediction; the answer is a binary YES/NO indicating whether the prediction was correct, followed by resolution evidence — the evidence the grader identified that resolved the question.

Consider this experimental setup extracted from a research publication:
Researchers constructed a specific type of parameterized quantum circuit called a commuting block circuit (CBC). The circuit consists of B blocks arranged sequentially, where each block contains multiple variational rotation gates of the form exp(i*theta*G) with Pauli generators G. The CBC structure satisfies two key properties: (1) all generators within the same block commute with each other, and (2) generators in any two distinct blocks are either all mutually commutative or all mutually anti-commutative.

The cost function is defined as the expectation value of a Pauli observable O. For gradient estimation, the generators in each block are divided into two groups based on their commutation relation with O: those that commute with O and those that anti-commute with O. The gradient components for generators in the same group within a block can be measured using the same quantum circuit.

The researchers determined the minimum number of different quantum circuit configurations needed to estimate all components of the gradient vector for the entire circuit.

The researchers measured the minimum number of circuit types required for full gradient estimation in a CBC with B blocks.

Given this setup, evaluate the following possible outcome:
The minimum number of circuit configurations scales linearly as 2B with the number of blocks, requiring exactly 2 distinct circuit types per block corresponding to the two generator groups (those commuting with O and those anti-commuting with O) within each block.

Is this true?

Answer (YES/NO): NO